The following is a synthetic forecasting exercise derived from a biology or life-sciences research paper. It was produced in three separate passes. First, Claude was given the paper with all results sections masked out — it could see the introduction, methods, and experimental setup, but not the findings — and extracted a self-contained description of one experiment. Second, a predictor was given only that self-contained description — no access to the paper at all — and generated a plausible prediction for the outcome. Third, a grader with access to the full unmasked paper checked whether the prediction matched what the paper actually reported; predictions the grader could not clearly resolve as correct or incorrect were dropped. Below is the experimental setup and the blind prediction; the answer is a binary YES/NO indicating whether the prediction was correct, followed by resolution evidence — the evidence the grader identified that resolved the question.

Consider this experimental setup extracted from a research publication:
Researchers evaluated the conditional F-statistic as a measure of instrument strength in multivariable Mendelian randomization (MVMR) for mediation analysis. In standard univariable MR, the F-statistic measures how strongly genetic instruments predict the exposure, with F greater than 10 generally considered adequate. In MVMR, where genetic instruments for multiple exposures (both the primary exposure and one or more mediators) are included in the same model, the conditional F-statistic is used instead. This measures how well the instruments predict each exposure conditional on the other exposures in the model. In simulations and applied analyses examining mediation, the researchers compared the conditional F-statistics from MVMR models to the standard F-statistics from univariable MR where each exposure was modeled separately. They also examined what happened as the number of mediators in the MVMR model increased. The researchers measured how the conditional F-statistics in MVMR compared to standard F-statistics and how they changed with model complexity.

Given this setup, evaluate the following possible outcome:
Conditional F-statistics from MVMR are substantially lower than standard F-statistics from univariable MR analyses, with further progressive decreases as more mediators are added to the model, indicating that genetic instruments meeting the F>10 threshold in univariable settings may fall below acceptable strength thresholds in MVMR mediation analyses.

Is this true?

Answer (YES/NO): YES